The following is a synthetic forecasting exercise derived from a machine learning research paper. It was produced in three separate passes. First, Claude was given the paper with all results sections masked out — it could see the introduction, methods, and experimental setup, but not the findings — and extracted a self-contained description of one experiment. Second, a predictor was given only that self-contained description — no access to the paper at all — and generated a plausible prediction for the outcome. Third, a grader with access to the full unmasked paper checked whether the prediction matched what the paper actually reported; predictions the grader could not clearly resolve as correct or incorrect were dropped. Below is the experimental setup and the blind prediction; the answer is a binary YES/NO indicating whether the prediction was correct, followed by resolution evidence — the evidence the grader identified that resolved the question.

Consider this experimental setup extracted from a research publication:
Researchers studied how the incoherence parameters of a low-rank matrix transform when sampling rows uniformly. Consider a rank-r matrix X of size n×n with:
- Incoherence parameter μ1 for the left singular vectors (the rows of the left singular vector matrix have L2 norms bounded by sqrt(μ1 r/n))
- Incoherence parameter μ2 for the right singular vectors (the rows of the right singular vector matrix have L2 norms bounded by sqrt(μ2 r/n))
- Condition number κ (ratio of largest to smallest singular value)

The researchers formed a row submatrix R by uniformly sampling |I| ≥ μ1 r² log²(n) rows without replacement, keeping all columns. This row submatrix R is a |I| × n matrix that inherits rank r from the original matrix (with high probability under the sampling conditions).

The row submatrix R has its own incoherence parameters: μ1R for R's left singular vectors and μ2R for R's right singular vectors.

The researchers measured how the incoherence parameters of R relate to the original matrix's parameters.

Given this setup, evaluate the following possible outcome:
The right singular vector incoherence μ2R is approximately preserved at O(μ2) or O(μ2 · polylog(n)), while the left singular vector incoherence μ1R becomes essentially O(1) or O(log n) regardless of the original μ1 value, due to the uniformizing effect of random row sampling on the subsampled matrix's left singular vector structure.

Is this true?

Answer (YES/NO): NO